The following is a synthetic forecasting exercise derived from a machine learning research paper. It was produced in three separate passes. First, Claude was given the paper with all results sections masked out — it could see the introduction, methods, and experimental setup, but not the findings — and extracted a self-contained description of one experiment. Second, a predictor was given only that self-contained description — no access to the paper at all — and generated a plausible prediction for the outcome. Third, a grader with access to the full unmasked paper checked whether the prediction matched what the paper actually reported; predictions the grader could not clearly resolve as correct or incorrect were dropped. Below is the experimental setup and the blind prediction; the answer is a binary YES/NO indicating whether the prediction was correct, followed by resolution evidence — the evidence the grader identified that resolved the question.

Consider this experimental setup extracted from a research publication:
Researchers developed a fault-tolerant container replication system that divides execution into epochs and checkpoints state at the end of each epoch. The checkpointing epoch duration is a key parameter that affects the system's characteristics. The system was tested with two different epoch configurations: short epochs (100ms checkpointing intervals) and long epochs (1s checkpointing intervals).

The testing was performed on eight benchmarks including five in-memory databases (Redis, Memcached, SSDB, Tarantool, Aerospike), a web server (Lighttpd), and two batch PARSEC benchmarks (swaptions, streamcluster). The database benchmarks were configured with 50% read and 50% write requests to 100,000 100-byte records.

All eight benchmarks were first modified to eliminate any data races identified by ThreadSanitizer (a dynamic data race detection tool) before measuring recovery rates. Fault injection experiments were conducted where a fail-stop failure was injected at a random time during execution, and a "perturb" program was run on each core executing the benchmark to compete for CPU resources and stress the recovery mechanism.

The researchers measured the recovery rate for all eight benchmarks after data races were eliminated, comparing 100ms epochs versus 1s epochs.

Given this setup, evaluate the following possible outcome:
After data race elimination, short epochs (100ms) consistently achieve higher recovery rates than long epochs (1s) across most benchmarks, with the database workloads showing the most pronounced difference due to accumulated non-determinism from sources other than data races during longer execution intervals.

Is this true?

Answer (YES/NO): NO